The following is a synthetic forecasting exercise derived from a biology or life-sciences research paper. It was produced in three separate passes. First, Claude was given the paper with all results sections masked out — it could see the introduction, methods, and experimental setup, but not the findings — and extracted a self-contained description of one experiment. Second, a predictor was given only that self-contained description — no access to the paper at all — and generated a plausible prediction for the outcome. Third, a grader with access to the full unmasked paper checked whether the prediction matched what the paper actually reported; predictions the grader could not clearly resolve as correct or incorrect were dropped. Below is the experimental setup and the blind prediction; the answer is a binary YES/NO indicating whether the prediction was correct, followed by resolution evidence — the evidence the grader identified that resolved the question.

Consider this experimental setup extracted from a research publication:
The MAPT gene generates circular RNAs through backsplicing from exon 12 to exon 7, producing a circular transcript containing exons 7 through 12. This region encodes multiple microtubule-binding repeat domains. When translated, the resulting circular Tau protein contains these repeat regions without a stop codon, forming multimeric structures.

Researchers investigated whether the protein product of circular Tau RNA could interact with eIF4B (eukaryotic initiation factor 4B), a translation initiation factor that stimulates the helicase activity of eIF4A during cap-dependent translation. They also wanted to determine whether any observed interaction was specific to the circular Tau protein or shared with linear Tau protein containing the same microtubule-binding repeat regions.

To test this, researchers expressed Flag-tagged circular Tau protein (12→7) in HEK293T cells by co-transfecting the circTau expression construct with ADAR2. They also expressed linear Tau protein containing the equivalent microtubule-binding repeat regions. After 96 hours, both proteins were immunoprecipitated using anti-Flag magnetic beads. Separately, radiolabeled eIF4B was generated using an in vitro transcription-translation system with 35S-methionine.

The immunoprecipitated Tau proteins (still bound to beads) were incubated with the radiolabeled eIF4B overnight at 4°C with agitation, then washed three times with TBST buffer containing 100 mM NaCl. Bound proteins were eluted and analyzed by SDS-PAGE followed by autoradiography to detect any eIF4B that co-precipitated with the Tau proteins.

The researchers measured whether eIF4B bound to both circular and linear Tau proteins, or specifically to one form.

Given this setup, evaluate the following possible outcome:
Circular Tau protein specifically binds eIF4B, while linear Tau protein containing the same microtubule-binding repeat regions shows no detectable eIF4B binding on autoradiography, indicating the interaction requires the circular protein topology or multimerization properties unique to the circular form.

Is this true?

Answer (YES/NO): YES